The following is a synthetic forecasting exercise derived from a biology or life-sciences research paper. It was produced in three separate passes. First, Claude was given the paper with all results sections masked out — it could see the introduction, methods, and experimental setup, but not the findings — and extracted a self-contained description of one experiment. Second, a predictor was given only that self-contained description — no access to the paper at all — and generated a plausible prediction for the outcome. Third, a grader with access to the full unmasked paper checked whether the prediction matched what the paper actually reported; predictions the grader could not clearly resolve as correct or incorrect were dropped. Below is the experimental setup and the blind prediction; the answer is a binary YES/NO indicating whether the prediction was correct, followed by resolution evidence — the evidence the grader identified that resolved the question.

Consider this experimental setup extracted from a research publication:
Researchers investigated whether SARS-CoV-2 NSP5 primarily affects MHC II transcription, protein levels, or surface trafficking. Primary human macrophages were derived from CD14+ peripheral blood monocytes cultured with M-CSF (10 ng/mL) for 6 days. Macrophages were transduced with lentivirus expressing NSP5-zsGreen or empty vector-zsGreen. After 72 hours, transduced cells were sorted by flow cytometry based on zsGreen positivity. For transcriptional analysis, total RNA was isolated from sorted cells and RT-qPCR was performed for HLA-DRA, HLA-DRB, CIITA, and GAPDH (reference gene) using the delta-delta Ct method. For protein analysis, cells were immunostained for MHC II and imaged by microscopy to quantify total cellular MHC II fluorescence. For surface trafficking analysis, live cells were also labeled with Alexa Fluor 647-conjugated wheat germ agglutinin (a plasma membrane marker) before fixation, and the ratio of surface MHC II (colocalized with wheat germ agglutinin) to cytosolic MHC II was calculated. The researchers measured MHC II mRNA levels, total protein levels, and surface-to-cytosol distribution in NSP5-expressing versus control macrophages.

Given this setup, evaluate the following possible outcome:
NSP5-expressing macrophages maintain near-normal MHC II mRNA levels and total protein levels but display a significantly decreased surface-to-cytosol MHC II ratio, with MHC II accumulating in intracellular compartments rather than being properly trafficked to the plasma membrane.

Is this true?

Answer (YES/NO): NO